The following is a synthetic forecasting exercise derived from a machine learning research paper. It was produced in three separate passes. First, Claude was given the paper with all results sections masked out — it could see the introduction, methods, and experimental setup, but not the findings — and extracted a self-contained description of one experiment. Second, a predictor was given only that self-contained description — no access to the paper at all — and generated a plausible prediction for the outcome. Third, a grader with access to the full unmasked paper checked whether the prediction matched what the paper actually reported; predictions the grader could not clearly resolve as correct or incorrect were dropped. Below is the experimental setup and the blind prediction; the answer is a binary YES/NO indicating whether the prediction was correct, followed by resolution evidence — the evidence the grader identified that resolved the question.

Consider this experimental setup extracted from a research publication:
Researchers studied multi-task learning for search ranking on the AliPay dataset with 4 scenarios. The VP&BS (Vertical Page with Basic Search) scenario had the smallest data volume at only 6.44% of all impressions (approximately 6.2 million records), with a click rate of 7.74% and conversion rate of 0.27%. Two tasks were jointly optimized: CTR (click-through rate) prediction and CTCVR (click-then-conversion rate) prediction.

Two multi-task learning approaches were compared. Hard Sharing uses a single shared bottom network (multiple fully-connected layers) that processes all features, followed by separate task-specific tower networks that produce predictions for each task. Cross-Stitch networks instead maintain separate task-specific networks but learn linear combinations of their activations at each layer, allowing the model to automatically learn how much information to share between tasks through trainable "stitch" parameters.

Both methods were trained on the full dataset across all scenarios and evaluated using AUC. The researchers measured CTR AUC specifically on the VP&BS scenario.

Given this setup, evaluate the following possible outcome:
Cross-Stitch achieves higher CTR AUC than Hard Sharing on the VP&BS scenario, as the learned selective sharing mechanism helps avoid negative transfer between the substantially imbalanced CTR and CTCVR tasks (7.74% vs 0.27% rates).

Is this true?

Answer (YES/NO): YES